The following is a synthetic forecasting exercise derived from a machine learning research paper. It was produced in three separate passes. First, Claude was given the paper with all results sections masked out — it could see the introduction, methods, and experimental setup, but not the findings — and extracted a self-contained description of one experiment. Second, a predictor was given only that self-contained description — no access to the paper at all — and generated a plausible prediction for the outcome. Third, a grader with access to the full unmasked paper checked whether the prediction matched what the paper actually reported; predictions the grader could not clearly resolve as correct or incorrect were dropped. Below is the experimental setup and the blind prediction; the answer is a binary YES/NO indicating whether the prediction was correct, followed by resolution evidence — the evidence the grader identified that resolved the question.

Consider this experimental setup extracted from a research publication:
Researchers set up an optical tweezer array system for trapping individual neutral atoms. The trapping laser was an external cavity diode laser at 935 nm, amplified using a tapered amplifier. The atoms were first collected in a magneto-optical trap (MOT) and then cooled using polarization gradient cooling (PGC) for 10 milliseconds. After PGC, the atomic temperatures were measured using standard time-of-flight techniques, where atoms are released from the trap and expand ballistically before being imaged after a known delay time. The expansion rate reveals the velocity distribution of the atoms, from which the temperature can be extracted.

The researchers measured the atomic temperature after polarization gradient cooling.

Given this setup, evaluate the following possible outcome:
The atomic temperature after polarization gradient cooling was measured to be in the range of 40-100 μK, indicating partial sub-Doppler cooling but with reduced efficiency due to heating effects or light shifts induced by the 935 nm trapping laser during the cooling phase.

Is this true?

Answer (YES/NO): YES